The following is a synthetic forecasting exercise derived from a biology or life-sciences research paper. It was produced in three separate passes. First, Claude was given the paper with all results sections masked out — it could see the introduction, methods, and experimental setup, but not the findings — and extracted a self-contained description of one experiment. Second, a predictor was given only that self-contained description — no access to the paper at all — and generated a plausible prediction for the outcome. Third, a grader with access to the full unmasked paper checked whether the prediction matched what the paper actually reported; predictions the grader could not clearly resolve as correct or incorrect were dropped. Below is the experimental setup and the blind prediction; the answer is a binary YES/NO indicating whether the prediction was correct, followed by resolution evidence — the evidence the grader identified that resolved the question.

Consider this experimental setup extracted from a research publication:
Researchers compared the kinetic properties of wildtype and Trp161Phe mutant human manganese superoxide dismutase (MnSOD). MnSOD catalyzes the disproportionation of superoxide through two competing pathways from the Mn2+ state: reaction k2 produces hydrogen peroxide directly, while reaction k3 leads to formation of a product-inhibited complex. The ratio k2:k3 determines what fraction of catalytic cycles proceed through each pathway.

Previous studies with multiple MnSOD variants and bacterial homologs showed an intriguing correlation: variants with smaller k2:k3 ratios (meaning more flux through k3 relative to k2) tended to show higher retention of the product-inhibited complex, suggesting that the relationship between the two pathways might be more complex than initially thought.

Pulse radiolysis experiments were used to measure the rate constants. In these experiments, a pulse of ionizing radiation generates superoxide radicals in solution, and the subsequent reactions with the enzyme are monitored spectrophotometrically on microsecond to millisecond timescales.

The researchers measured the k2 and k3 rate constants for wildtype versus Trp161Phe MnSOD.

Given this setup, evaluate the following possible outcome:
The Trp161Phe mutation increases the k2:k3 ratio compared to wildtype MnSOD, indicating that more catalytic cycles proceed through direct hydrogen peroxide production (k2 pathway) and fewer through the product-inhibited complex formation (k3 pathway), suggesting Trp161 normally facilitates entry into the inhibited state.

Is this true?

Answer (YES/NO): NO